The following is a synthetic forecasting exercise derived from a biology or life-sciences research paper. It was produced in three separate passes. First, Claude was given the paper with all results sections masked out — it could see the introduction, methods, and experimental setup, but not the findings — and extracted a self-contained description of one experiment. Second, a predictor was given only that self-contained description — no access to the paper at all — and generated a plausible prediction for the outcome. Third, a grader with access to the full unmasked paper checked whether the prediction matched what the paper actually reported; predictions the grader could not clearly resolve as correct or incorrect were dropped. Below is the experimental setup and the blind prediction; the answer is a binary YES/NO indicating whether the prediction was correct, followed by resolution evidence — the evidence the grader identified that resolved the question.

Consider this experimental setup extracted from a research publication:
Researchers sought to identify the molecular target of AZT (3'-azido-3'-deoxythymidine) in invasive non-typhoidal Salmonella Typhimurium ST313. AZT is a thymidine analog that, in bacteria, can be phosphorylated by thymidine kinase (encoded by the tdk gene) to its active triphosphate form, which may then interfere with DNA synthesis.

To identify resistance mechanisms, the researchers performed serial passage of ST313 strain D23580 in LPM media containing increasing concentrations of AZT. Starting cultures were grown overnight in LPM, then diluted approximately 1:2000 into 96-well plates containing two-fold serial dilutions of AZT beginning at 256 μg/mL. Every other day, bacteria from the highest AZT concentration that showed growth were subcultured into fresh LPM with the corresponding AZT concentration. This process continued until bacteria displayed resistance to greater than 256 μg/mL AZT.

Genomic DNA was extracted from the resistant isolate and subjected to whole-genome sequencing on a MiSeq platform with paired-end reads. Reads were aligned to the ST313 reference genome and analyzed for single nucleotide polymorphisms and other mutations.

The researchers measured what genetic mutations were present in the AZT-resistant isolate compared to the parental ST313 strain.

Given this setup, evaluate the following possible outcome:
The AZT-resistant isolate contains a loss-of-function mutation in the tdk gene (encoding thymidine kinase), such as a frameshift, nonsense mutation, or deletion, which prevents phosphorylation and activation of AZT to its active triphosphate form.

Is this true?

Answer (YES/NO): YES